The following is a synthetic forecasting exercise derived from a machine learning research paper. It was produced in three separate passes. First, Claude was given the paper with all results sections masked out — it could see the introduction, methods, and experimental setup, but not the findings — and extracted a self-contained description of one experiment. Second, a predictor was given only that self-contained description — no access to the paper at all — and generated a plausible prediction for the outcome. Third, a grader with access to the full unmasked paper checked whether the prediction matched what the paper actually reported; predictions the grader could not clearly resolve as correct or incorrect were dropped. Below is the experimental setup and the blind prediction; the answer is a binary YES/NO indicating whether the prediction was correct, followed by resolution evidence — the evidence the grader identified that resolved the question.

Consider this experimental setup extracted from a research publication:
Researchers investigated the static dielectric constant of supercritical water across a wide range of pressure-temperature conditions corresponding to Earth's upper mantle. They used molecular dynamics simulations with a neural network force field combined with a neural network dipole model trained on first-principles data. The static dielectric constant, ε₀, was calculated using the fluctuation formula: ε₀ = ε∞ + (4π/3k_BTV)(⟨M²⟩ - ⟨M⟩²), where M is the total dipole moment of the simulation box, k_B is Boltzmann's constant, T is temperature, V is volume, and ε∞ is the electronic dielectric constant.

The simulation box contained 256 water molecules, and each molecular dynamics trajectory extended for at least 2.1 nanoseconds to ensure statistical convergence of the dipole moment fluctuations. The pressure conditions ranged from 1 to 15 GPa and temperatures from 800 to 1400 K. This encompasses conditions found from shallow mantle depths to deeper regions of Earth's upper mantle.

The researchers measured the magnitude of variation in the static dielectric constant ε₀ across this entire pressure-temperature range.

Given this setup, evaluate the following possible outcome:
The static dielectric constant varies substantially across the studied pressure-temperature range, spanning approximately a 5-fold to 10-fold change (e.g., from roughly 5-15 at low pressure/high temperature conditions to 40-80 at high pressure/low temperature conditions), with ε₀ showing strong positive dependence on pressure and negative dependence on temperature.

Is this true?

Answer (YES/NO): YES